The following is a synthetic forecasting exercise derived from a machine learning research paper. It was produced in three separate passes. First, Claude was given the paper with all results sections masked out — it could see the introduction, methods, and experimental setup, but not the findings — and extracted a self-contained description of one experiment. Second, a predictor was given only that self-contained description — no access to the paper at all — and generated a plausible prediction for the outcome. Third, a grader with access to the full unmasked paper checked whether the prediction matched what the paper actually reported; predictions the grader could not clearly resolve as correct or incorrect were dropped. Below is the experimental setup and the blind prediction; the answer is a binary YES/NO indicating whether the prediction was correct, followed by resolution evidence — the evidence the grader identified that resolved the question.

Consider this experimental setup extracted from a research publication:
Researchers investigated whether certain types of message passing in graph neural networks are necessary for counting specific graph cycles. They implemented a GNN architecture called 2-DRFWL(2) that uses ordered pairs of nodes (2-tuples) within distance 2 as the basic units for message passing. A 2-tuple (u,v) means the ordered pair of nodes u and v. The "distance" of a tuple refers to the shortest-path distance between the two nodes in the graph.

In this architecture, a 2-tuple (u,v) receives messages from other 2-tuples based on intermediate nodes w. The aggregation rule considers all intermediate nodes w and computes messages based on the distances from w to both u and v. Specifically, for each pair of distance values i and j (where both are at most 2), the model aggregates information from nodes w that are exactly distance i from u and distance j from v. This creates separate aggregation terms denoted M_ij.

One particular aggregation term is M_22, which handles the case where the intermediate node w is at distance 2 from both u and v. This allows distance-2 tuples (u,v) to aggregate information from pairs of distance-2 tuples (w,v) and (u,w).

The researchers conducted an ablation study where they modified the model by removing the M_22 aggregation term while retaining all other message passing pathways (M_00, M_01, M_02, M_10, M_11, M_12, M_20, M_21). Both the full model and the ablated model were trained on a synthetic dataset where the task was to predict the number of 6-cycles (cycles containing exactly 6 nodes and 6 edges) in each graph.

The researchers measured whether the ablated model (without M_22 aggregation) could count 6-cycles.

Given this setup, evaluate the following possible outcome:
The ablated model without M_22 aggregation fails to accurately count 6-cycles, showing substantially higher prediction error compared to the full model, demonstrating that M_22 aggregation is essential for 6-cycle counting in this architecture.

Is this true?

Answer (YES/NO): YES